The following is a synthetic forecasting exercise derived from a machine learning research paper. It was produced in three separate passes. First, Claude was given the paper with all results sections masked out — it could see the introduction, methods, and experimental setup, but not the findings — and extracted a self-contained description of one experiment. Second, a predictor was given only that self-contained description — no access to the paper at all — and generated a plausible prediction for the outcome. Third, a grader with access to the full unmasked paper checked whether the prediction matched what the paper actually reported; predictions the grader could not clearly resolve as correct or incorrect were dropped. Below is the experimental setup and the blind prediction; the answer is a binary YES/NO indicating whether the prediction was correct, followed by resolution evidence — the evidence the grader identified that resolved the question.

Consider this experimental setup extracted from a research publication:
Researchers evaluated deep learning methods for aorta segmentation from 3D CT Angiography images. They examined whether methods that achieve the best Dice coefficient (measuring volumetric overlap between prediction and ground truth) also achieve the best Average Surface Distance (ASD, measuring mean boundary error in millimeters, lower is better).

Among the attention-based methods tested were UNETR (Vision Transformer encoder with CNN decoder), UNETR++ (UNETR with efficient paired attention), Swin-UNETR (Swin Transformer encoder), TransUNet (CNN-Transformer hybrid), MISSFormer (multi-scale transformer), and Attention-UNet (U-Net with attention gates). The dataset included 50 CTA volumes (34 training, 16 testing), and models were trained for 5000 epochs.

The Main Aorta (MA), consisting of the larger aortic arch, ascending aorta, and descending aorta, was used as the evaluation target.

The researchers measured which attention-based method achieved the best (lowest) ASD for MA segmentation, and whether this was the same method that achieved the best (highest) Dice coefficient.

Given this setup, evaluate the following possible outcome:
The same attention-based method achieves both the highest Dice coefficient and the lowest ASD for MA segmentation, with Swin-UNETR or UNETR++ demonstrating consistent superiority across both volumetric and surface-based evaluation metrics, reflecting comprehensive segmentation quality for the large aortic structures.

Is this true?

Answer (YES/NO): NO